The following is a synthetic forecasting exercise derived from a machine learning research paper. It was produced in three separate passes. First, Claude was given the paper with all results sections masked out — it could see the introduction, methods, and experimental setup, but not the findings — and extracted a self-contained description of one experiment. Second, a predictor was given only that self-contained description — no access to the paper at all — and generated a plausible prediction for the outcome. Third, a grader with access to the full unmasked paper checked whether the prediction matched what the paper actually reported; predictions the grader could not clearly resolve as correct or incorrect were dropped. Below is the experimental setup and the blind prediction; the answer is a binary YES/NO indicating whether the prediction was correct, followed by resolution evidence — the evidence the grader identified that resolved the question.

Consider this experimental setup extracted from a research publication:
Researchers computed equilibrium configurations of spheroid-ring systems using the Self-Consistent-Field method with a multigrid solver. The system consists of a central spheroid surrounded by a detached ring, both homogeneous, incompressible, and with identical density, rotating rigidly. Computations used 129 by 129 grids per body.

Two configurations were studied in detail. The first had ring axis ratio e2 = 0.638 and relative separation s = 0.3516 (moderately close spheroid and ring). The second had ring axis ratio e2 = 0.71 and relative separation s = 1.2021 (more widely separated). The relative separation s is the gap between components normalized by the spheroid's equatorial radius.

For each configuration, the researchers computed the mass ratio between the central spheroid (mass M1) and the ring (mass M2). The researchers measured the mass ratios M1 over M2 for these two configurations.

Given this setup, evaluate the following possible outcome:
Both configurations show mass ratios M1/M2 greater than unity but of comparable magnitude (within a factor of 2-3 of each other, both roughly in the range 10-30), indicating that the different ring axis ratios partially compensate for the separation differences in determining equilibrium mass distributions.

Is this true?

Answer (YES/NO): NO